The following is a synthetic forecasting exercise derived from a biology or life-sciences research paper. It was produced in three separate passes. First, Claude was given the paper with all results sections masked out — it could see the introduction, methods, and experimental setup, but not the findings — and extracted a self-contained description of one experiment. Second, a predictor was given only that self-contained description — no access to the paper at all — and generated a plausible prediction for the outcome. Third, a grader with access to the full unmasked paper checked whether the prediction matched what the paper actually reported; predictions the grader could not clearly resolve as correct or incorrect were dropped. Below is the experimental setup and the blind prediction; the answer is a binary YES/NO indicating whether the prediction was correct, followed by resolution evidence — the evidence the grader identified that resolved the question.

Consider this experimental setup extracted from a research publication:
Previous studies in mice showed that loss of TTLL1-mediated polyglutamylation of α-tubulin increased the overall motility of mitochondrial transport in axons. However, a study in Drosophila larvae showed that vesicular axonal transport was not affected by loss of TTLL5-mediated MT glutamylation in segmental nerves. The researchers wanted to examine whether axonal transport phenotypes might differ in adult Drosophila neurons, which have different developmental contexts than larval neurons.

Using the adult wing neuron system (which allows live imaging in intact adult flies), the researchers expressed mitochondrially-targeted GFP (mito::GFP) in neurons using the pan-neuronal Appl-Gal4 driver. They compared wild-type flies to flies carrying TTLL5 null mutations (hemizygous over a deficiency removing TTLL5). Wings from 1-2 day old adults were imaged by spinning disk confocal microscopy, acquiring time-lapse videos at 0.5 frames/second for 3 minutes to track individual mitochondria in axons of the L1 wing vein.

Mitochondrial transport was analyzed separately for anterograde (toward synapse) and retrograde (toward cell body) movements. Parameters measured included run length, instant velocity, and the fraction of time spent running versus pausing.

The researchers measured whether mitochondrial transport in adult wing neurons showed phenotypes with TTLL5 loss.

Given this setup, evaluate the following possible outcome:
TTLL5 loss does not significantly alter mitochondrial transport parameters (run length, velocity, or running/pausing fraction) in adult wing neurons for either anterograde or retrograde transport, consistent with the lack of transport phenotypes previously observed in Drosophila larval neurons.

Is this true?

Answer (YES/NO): NO